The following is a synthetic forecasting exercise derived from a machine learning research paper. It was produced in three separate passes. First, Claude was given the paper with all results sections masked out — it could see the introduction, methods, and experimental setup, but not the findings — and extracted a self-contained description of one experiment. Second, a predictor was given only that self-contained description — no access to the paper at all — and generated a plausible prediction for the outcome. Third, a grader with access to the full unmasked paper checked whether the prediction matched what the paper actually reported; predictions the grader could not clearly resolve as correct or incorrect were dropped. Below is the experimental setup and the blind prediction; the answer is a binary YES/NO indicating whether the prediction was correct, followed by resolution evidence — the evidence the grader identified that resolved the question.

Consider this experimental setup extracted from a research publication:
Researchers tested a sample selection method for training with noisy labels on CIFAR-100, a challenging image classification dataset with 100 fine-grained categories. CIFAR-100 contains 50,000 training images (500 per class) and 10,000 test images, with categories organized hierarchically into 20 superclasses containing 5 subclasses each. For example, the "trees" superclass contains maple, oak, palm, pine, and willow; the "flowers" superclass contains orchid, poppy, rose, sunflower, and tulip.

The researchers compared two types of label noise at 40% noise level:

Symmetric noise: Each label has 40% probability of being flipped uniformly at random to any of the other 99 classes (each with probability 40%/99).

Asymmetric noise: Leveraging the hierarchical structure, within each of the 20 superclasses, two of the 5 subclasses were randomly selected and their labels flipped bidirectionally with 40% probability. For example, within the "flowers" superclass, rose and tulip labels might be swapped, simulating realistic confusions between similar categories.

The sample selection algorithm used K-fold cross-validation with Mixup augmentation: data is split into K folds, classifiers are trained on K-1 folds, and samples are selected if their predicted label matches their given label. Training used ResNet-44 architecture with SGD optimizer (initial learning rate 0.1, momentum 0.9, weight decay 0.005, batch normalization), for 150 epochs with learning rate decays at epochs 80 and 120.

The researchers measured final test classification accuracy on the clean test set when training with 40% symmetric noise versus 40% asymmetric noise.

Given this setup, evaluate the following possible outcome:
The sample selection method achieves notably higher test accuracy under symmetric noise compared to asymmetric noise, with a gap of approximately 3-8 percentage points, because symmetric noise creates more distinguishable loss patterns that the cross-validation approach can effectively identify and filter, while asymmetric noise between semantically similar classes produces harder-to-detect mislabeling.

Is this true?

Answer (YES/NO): NO